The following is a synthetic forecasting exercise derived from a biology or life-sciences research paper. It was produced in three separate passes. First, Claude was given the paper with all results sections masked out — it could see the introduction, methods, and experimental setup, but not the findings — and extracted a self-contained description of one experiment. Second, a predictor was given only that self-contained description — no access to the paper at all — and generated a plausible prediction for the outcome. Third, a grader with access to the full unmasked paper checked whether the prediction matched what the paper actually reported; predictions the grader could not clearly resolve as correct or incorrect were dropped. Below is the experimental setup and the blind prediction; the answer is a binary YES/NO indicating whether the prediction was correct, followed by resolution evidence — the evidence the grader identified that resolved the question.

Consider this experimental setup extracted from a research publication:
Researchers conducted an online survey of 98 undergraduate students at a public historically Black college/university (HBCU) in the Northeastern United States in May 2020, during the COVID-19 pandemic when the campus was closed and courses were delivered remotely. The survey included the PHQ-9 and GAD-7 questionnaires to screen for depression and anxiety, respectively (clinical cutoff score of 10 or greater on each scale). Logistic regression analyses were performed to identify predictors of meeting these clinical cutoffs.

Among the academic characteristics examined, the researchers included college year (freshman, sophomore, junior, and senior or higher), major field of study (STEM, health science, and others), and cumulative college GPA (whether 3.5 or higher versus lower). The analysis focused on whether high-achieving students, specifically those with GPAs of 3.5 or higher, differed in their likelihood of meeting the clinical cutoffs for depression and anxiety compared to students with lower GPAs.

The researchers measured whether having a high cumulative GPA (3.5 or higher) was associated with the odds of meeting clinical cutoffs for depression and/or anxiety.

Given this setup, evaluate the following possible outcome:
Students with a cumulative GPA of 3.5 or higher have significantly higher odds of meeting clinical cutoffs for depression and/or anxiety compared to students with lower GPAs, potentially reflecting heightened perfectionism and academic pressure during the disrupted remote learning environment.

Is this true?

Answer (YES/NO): NO